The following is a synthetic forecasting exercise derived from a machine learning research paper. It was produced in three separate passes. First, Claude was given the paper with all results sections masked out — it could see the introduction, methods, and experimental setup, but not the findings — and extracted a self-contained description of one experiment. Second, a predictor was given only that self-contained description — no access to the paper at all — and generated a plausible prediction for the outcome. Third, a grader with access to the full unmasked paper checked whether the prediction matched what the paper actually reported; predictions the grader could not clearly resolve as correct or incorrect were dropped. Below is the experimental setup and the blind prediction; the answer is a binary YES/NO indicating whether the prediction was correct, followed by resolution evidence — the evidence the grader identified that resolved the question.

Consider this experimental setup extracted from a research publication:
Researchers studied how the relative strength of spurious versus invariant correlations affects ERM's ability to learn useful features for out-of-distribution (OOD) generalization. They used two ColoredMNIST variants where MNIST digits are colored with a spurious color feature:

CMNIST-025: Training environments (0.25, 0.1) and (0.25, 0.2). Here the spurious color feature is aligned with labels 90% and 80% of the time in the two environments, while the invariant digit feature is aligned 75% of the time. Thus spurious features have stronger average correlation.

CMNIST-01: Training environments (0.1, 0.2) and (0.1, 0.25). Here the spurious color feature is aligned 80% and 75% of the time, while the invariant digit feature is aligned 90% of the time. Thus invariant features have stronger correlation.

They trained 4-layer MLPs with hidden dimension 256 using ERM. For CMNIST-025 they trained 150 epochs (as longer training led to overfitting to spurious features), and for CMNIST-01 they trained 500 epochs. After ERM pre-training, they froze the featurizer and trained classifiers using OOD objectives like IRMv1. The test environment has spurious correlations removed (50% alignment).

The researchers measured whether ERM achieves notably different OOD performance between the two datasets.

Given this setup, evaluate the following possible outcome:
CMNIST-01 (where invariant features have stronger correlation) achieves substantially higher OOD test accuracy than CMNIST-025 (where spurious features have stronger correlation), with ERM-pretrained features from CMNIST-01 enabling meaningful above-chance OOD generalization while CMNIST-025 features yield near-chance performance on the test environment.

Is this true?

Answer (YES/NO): YES